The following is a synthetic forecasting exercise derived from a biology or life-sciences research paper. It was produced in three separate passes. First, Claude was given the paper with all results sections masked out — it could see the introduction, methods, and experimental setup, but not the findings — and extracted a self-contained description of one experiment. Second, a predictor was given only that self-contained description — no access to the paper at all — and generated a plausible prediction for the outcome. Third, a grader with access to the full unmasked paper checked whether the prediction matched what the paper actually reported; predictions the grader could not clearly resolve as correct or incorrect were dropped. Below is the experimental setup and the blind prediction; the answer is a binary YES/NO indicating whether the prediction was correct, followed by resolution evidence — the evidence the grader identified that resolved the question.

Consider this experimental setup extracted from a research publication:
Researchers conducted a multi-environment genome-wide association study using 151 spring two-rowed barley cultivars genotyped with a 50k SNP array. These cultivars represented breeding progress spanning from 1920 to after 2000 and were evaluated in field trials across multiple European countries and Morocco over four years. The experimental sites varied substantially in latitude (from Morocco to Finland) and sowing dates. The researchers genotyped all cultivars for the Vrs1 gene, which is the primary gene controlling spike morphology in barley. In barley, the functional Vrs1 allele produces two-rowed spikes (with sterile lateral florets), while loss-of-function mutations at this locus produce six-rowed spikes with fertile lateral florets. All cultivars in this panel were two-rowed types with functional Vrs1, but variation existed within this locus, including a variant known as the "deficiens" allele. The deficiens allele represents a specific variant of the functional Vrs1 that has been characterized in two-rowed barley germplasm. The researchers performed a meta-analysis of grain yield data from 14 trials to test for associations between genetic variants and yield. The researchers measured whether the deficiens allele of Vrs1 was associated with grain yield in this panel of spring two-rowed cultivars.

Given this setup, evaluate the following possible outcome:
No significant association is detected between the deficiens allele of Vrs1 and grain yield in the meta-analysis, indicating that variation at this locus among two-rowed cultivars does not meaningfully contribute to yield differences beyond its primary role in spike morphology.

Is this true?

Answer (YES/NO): NO